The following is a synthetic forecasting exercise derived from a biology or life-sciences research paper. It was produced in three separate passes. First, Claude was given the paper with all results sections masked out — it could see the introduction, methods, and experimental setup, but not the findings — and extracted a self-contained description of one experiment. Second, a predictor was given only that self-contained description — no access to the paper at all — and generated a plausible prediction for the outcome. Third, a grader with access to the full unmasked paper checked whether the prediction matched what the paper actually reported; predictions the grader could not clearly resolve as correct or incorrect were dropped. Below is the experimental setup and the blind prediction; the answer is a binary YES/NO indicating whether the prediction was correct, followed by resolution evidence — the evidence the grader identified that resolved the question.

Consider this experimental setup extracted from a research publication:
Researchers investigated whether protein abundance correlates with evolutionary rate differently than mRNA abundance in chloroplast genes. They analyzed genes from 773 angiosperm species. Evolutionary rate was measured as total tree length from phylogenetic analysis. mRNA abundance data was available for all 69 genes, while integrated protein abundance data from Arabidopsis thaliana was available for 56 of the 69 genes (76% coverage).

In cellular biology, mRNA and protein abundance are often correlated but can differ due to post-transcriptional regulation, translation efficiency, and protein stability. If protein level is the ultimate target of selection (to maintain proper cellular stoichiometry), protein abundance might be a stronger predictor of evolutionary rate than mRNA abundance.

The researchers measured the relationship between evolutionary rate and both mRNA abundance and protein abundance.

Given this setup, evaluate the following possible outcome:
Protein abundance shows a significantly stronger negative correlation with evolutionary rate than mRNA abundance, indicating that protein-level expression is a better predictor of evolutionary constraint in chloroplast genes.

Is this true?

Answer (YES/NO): NO